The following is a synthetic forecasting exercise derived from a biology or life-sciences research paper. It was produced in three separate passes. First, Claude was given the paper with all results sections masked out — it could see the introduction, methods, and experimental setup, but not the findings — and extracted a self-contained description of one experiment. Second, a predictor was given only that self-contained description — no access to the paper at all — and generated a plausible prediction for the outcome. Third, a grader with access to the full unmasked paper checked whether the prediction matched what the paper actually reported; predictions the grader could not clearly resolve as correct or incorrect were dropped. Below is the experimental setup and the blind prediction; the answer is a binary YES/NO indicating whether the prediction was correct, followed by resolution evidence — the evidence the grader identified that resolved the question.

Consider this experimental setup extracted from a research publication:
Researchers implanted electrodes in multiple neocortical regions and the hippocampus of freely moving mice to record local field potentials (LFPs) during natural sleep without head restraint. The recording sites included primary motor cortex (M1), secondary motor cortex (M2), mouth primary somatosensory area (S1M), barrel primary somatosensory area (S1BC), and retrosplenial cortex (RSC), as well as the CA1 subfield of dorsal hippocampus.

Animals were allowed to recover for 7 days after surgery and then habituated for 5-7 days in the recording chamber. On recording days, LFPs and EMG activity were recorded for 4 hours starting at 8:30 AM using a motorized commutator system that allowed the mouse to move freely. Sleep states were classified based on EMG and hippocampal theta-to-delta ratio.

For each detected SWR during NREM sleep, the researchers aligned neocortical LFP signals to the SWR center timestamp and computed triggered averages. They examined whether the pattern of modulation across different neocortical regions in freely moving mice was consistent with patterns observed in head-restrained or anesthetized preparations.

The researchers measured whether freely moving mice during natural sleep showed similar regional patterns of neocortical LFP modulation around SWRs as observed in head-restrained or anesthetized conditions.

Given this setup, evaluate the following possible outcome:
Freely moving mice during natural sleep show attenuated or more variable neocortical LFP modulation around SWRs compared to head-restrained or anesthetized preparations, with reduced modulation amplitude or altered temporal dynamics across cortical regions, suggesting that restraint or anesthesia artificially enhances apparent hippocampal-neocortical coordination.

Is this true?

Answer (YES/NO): NO